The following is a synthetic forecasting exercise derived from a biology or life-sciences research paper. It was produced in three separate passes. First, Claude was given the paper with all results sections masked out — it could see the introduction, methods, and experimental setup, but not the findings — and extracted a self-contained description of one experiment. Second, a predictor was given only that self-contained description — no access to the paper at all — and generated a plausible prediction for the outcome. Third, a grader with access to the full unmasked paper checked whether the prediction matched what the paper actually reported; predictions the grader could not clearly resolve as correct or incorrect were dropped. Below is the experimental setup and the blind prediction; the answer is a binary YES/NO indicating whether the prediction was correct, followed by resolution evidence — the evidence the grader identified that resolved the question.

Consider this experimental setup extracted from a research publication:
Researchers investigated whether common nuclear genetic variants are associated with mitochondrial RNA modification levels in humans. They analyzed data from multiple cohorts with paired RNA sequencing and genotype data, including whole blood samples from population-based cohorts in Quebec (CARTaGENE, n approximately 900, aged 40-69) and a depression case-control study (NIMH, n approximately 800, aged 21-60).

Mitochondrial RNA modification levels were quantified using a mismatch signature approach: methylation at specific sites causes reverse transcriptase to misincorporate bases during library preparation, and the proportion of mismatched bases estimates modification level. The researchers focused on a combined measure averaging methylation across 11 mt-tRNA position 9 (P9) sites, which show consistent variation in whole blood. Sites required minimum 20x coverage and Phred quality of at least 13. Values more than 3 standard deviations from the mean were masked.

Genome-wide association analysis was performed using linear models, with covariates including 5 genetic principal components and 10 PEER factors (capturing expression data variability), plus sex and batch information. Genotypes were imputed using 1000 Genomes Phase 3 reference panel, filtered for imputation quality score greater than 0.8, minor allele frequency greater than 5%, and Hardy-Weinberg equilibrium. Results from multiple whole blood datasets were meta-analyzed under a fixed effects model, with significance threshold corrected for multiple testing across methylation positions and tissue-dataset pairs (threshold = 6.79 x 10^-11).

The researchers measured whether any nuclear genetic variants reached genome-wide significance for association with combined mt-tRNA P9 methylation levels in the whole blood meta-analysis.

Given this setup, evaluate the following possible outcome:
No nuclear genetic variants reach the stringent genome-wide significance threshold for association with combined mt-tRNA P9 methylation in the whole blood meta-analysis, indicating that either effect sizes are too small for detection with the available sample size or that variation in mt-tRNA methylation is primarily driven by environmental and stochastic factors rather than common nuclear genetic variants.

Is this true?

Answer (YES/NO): NO